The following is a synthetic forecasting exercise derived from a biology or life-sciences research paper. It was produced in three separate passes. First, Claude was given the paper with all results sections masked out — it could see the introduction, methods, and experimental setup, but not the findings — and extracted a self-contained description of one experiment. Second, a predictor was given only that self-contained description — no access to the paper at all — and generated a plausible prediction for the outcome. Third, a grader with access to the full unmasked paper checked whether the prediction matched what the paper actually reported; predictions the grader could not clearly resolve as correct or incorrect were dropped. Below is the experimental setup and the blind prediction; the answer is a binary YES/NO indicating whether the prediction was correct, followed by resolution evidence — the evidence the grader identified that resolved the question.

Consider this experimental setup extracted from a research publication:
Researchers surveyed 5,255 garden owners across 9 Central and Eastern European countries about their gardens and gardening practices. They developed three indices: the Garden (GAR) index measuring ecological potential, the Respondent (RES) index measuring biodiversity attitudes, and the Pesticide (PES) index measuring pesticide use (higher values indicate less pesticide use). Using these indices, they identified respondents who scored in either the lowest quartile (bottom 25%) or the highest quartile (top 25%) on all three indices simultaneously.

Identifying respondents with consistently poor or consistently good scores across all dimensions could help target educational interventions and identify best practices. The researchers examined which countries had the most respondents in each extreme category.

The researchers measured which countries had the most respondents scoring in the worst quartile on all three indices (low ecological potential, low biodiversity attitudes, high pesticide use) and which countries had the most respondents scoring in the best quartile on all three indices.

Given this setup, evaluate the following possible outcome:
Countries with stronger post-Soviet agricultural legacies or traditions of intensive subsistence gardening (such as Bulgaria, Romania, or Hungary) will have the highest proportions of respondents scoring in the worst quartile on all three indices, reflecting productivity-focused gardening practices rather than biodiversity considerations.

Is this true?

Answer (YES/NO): YES